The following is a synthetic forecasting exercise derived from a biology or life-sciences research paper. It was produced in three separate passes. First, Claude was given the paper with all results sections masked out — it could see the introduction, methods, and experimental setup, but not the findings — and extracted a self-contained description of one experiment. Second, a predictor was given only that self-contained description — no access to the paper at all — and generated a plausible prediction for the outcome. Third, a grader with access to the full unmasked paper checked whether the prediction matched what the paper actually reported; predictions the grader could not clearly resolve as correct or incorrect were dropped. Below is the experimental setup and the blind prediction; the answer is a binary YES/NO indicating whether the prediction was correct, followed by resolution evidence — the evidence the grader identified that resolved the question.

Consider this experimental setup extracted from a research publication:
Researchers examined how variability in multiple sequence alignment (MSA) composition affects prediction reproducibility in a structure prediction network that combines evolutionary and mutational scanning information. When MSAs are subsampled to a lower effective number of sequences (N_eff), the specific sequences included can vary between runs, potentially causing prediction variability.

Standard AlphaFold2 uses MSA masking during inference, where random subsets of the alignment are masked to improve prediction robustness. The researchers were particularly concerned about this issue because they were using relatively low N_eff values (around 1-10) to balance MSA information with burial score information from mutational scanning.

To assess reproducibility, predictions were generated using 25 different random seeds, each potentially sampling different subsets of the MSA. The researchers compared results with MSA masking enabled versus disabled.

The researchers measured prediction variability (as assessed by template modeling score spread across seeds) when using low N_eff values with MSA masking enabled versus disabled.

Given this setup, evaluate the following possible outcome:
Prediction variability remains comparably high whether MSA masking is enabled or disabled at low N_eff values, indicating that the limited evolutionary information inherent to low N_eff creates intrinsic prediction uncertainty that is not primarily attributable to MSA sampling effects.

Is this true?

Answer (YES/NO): NO